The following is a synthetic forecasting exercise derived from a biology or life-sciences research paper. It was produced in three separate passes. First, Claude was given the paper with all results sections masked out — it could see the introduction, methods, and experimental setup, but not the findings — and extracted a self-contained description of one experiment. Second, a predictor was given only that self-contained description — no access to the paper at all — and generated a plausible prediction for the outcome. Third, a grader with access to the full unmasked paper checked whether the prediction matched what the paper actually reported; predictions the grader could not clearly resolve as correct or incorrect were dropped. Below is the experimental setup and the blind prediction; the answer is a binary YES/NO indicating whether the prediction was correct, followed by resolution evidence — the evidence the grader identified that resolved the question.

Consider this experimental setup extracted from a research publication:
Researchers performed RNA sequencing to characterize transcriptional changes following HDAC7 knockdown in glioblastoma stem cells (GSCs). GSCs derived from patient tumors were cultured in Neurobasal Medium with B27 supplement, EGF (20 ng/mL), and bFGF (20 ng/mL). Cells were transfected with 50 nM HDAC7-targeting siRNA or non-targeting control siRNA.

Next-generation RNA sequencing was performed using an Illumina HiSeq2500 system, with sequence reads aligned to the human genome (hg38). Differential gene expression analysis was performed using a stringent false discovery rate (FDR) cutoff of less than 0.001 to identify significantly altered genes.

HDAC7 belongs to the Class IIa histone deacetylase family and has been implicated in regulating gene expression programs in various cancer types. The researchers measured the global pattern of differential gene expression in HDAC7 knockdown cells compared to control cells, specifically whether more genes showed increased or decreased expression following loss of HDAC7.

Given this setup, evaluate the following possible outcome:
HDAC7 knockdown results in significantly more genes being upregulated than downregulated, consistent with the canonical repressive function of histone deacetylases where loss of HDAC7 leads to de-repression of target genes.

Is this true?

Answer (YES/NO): YES